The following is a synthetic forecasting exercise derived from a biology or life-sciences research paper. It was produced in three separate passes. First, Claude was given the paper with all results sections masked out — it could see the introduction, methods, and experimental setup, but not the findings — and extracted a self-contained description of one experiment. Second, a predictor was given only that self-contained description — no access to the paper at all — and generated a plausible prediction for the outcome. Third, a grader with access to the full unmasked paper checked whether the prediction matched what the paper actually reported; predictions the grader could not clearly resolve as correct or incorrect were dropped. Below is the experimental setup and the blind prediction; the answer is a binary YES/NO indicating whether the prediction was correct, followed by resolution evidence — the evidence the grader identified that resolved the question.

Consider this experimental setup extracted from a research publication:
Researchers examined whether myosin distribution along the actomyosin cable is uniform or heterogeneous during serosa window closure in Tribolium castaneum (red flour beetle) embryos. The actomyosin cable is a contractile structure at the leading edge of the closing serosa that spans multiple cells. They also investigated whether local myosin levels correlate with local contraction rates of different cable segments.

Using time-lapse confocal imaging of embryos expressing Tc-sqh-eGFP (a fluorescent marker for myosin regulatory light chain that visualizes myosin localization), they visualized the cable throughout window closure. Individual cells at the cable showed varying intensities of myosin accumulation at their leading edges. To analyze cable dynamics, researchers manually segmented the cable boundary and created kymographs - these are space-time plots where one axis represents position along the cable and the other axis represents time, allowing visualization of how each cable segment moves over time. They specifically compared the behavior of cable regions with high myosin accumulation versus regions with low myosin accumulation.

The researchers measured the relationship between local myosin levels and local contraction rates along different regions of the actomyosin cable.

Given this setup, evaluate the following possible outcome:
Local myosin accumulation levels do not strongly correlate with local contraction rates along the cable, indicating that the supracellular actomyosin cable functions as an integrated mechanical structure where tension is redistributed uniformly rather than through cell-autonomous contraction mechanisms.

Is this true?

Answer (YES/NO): NO